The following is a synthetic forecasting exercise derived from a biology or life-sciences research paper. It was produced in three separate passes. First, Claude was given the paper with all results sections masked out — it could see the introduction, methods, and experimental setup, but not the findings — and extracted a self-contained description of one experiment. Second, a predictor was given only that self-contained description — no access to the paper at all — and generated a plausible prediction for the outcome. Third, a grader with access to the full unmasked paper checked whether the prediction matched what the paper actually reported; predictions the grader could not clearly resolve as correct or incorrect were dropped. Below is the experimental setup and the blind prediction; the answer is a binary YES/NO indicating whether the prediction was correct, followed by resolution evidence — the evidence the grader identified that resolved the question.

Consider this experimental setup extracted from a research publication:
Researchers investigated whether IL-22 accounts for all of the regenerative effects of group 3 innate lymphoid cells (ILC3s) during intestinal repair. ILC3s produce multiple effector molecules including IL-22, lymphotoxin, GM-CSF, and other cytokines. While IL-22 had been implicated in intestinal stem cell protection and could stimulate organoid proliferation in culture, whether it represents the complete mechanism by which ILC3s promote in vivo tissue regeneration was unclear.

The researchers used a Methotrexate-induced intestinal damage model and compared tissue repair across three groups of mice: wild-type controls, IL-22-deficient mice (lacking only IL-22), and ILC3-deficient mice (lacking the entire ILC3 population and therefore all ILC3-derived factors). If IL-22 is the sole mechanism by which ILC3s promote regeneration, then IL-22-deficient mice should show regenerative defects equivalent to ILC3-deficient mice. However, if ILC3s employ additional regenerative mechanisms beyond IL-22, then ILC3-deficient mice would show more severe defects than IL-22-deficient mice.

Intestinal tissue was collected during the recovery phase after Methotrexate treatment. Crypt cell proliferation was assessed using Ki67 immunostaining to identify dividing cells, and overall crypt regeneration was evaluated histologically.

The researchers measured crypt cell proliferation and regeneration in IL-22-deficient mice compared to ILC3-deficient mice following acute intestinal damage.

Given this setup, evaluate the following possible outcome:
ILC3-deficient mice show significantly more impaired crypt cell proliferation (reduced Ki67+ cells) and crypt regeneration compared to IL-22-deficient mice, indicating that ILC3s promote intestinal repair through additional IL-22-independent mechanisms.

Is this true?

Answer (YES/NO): YES